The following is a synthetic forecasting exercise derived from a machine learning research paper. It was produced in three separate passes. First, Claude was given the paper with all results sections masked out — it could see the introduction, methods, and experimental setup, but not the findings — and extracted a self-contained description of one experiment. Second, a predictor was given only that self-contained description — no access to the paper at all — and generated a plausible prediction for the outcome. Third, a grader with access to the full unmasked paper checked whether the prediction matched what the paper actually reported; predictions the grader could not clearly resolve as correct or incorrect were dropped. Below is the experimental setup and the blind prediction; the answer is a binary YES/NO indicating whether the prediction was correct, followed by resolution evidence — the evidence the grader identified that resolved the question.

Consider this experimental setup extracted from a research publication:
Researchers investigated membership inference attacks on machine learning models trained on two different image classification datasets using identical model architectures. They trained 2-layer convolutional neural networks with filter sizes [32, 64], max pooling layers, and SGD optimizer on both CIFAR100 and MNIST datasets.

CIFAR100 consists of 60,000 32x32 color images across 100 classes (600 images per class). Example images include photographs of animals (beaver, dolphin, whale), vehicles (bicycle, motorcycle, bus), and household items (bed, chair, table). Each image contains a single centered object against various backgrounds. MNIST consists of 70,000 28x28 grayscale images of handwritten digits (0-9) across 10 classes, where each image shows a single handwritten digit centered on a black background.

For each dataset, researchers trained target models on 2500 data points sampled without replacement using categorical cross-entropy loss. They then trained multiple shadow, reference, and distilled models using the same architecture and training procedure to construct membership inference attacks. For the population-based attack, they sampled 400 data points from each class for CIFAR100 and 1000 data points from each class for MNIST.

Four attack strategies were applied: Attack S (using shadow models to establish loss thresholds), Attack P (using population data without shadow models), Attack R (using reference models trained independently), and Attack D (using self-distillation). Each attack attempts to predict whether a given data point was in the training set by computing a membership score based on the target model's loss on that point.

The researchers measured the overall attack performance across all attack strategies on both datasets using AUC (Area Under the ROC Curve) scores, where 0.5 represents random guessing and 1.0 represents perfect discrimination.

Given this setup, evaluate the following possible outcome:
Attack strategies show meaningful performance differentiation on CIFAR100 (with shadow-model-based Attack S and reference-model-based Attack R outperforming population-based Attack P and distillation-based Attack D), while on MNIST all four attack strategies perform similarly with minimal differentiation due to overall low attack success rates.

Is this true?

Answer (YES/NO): NO